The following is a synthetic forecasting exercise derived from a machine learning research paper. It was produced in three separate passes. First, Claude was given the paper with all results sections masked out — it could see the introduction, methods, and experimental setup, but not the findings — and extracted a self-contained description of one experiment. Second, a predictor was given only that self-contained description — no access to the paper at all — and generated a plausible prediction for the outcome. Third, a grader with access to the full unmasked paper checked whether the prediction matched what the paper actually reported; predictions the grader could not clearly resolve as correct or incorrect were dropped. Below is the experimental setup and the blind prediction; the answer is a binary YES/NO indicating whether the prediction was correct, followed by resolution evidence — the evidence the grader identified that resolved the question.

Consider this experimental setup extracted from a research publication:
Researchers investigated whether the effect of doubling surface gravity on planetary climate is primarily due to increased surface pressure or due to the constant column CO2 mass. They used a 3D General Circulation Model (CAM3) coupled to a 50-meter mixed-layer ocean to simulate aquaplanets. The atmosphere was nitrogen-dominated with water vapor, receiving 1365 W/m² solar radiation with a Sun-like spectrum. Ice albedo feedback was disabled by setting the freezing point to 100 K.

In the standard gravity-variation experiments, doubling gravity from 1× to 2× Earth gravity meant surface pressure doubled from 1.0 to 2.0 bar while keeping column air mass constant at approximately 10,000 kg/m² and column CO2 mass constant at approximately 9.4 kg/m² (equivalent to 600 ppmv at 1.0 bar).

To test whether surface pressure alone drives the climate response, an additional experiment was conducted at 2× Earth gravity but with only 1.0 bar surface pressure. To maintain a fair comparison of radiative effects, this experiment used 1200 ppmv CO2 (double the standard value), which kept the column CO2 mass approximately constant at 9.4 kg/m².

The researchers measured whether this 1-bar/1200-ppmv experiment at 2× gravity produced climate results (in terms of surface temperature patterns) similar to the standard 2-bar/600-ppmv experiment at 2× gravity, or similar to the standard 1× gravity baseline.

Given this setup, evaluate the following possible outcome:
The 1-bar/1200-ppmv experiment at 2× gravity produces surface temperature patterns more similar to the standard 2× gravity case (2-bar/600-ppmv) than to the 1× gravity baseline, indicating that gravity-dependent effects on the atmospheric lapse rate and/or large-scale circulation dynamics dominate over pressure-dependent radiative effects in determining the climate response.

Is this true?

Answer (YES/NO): NO